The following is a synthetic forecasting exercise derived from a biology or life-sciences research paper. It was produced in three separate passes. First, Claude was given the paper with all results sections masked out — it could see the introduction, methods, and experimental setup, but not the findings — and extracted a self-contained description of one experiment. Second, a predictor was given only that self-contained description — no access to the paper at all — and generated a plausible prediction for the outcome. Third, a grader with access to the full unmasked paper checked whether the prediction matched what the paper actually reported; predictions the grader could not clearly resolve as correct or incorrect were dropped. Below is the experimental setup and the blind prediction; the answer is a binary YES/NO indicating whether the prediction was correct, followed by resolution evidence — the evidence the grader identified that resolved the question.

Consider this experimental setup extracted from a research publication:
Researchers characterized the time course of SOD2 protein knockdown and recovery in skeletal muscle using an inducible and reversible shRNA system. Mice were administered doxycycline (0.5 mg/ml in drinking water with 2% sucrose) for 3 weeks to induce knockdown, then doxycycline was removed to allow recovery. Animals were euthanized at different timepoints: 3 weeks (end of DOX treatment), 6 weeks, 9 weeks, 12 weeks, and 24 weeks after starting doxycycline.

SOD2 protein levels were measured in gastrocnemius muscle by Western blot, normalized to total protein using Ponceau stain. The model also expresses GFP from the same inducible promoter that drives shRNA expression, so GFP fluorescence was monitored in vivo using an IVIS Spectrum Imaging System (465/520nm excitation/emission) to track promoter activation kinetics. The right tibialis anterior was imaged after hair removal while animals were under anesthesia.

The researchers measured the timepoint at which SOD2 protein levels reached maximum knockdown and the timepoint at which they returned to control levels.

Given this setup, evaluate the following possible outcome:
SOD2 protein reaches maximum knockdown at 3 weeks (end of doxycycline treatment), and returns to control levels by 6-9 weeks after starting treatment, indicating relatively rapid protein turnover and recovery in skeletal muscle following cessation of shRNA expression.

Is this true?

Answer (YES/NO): NO